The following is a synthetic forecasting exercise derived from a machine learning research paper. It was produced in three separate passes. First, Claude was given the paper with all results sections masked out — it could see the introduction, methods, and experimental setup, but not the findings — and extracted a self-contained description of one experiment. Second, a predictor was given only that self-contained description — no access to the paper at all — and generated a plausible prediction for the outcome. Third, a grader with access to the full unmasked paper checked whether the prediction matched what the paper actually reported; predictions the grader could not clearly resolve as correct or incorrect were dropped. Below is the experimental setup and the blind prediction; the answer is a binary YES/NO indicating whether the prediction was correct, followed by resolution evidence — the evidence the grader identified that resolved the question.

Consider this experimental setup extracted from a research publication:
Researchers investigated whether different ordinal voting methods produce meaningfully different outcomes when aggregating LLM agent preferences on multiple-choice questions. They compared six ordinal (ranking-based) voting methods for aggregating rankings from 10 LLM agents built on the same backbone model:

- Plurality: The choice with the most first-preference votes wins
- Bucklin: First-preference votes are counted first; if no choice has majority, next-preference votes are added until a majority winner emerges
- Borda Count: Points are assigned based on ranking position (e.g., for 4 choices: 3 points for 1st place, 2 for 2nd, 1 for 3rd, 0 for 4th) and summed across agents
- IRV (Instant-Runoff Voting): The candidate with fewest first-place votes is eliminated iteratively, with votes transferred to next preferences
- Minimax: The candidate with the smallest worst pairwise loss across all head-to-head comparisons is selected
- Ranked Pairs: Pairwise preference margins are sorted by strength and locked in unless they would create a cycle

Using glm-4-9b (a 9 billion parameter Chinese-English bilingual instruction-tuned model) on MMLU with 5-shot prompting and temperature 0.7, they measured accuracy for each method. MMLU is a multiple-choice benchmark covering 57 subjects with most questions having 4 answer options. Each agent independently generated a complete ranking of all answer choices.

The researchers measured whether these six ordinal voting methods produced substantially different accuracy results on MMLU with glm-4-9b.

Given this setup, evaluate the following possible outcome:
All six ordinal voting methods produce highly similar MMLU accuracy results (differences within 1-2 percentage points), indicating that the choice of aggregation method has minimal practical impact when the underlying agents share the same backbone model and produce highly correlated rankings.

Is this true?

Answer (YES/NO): YES